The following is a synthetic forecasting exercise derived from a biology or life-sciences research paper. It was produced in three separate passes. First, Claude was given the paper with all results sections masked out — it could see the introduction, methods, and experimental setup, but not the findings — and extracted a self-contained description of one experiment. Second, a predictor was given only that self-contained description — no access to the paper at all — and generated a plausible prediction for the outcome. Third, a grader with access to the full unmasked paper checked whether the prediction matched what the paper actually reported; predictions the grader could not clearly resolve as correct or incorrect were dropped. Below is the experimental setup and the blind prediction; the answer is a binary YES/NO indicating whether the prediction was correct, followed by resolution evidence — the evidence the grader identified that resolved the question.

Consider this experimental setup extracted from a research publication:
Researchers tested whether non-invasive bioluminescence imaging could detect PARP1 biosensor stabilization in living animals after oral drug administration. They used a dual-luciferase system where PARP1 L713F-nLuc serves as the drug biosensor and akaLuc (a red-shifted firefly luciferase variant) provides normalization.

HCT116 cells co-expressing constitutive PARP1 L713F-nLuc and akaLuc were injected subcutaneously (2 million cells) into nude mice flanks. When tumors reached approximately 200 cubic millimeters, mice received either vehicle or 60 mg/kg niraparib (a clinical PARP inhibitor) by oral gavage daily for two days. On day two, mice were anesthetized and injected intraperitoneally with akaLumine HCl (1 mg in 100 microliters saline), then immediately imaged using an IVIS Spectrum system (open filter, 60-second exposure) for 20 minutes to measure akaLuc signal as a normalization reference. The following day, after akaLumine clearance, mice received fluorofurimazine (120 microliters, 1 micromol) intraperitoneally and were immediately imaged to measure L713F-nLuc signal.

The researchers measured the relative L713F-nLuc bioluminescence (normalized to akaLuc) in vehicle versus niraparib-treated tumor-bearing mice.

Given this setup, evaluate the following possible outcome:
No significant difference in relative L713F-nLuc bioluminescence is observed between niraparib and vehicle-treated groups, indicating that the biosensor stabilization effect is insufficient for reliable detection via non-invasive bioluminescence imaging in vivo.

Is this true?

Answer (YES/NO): NO